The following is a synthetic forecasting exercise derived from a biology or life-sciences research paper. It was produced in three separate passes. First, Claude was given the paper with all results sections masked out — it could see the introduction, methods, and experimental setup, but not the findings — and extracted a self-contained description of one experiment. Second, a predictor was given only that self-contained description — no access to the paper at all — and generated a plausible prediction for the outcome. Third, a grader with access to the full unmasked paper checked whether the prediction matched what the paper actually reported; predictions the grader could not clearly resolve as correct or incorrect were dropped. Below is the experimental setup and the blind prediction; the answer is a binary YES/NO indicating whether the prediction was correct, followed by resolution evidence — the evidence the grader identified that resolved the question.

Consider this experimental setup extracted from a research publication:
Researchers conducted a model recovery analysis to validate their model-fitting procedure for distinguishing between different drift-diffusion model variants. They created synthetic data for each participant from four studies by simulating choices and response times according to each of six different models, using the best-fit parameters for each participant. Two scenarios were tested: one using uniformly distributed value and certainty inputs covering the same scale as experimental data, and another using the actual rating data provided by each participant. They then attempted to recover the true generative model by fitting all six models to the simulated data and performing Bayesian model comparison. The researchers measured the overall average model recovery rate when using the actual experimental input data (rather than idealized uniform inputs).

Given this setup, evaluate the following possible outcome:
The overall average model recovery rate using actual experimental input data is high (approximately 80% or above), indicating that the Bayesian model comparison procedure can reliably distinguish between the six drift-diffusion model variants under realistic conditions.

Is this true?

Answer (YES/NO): NO